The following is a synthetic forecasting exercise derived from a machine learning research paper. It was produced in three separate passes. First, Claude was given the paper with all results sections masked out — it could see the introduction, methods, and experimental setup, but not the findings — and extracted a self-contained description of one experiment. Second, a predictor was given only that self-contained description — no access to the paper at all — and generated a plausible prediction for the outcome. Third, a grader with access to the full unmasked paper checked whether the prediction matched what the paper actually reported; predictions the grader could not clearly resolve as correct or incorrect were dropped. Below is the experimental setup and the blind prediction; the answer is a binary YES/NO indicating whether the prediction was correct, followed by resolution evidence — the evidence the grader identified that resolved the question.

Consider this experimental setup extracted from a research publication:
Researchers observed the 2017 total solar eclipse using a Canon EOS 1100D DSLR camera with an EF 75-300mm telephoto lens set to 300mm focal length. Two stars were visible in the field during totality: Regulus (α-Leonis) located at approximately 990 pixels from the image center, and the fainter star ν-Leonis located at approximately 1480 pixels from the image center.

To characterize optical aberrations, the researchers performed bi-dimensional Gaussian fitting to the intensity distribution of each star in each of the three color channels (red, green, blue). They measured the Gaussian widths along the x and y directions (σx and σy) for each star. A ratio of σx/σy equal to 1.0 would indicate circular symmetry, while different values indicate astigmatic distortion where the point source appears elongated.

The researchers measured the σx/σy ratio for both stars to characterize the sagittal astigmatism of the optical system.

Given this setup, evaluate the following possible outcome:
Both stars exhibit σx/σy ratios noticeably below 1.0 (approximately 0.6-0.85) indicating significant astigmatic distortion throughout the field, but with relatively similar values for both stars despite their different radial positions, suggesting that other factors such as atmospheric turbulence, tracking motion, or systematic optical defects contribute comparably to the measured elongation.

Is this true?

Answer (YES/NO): NO